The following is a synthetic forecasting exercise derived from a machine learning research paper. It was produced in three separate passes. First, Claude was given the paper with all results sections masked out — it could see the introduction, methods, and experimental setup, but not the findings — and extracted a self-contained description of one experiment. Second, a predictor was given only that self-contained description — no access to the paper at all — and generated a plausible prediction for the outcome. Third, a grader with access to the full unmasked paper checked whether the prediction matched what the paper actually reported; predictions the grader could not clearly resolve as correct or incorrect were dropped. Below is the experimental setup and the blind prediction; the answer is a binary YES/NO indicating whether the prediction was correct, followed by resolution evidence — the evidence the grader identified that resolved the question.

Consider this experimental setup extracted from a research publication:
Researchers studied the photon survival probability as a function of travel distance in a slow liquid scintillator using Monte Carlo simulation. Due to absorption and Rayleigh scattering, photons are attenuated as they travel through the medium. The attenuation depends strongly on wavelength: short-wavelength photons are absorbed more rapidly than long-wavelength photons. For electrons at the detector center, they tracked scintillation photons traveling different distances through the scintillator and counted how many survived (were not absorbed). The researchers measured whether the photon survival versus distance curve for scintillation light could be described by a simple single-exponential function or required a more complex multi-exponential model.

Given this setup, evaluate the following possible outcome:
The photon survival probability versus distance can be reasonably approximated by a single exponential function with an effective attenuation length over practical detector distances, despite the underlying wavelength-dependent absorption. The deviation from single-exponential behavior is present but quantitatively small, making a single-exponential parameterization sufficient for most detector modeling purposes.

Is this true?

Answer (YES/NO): NO